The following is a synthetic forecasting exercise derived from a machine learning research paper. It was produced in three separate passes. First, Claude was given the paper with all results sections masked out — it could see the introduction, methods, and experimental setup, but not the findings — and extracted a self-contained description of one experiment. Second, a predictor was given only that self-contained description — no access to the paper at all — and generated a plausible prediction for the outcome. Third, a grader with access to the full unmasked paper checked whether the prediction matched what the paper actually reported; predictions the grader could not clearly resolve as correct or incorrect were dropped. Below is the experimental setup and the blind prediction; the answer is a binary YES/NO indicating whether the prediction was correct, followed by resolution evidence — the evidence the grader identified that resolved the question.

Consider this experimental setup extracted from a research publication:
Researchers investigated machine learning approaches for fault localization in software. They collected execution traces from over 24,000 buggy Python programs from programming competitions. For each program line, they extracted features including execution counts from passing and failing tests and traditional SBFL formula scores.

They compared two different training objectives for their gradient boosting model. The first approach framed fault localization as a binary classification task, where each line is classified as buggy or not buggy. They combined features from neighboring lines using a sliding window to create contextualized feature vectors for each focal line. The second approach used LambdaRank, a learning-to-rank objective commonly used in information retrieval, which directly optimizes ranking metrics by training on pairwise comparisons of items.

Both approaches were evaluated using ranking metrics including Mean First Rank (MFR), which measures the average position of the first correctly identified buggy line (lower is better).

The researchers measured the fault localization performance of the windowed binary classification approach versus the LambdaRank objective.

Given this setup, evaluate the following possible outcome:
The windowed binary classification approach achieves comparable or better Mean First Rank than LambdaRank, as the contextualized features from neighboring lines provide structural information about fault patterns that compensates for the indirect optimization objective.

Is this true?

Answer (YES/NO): YES